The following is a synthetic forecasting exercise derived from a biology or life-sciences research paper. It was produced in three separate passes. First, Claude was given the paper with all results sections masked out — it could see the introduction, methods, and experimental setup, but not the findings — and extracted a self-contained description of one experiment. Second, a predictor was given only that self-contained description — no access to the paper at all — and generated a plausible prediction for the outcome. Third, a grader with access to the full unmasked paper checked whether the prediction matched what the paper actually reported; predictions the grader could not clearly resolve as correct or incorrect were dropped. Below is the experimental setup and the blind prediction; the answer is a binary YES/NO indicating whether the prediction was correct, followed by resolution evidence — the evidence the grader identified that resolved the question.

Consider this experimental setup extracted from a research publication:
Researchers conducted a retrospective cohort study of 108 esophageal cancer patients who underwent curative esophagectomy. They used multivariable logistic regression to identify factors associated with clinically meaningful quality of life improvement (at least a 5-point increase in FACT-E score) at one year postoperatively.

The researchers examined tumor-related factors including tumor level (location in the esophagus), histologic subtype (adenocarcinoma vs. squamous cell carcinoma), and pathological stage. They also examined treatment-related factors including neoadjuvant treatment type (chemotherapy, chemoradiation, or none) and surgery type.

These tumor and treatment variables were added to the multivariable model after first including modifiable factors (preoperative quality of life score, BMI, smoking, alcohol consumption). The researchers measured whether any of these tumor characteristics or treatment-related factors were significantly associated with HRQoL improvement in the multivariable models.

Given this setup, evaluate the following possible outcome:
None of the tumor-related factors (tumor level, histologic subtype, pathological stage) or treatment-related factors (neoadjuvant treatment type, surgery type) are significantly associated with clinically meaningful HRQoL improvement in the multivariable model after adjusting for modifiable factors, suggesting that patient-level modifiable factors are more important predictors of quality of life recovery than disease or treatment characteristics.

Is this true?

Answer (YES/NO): YES